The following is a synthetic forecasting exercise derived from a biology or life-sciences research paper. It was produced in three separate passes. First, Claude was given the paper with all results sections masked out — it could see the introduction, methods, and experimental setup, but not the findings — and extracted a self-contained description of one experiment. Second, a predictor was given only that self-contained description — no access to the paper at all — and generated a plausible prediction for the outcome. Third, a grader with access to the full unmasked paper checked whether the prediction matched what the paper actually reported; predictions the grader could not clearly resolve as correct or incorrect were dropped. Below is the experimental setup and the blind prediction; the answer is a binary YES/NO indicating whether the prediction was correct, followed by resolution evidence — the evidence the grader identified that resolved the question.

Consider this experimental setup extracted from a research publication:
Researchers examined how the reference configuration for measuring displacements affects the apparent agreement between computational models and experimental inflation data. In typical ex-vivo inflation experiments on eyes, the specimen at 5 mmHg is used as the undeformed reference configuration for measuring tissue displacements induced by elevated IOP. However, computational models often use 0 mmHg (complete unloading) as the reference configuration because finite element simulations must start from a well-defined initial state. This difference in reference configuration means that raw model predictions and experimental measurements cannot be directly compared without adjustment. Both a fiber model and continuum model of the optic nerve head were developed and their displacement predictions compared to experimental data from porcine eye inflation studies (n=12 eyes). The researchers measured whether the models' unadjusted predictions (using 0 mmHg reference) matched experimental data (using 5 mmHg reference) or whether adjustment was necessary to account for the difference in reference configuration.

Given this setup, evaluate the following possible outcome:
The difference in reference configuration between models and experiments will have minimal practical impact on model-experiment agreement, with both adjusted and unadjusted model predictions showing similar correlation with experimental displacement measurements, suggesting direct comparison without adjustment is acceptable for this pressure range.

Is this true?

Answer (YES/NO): NO